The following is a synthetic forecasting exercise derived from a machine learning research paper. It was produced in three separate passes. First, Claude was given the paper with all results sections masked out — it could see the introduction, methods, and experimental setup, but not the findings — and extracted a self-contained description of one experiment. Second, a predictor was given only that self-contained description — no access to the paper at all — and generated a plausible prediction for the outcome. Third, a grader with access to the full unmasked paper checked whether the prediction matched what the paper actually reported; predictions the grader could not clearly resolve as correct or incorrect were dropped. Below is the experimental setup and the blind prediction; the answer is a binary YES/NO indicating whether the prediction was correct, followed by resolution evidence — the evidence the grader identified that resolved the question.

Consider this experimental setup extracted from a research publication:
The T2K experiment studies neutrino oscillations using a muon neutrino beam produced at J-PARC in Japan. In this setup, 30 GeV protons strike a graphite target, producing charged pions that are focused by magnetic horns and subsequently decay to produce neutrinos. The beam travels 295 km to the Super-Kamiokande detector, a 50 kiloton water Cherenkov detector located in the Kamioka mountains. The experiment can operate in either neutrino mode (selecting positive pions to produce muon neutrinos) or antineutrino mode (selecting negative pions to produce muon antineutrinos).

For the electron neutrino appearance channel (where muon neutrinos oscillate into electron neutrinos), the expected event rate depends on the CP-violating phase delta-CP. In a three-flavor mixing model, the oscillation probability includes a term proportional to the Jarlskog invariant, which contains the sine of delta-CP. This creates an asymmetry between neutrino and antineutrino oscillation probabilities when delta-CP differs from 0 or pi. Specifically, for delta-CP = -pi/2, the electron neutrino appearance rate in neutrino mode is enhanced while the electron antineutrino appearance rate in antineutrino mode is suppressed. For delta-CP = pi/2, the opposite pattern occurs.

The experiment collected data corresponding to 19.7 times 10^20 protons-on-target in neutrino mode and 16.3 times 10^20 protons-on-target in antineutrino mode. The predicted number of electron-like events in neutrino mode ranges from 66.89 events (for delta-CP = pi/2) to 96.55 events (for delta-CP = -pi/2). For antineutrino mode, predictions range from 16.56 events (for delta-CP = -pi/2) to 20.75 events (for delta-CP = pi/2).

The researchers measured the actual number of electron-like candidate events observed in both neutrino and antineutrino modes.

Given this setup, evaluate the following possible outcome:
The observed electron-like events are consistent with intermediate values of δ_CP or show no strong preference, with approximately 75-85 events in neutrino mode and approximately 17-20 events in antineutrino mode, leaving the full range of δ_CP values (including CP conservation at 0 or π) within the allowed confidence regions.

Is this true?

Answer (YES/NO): NO